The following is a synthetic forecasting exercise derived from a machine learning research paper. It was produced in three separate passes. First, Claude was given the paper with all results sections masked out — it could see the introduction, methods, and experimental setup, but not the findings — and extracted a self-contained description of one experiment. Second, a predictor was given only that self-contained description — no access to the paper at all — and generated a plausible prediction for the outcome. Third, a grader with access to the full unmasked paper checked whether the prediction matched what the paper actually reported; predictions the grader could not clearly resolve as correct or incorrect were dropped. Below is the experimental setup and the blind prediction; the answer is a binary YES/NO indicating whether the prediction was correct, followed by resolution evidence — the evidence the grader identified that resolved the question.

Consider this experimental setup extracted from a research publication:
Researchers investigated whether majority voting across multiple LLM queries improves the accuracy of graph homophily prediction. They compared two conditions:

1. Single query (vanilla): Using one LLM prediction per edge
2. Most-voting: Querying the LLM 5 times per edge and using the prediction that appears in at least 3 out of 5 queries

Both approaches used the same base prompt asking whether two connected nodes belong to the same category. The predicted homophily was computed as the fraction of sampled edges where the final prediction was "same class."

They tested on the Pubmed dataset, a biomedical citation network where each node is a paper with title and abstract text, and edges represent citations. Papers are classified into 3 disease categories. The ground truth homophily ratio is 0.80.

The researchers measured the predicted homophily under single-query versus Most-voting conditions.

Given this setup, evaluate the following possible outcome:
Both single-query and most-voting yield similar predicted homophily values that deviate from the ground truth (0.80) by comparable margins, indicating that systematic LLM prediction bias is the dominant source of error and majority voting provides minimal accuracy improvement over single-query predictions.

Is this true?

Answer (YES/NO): NO